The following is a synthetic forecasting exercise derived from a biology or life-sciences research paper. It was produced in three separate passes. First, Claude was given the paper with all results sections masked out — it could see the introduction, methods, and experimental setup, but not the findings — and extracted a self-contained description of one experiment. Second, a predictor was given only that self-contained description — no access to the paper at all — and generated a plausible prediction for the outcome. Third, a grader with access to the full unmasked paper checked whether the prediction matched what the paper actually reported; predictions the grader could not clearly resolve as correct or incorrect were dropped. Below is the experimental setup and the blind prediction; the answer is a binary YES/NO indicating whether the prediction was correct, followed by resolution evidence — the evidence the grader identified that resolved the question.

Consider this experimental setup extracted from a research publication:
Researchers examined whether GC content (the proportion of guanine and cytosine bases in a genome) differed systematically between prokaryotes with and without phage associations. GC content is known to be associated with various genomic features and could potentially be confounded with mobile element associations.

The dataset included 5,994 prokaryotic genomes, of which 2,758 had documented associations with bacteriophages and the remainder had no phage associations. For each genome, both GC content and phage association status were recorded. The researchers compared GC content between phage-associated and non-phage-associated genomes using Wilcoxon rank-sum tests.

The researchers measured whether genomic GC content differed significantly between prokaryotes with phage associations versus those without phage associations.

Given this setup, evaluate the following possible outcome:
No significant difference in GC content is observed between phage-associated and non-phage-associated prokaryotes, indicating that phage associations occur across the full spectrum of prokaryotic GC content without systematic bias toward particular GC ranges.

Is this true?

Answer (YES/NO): NO